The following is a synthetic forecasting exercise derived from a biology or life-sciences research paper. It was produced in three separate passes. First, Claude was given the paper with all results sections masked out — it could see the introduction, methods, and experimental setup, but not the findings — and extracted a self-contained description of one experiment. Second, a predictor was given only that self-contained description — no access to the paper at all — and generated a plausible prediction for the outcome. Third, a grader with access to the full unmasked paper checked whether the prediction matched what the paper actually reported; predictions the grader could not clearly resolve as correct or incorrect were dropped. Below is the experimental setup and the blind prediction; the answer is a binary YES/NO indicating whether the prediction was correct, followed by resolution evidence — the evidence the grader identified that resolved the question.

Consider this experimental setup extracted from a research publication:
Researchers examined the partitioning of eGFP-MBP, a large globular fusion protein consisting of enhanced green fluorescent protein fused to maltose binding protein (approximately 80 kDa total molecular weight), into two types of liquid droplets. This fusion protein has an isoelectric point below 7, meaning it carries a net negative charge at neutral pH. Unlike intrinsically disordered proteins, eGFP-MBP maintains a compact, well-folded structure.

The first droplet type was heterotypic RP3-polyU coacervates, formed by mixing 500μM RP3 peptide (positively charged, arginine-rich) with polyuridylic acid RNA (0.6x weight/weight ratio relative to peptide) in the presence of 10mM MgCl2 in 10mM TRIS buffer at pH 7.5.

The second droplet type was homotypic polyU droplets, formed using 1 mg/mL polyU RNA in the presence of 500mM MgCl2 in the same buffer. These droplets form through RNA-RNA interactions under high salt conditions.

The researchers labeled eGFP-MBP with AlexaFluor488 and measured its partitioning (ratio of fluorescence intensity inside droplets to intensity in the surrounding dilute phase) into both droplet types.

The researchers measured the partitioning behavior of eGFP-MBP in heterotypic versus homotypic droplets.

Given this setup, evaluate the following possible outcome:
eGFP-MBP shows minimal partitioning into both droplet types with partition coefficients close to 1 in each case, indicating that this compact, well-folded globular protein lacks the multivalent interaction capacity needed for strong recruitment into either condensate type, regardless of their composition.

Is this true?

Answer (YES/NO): NO